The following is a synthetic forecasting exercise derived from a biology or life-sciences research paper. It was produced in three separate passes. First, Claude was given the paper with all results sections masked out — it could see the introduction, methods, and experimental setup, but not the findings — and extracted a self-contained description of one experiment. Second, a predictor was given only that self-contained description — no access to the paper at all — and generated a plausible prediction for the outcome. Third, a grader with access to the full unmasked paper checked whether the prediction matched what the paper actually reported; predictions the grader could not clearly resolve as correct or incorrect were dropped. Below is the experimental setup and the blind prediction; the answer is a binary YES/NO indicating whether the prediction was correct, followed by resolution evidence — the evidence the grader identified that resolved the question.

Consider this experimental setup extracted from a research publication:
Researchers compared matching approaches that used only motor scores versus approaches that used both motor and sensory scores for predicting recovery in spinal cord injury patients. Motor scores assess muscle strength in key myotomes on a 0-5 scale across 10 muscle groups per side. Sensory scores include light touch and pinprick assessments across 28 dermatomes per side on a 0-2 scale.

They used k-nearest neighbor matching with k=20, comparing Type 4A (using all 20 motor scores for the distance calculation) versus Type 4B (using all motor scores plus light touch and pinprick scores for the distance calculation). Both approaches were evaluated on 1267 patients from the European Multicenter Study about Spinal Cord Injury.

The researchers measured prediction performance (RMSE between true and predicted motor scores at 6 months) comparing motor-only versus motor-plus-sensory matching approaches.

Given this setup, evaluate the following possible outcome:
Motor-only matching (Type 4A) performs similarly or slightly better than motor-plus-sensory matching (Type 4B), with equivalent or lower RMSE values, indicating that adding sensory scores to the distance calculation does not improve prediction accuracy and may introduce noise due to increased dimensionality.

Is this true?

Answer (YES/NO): YES